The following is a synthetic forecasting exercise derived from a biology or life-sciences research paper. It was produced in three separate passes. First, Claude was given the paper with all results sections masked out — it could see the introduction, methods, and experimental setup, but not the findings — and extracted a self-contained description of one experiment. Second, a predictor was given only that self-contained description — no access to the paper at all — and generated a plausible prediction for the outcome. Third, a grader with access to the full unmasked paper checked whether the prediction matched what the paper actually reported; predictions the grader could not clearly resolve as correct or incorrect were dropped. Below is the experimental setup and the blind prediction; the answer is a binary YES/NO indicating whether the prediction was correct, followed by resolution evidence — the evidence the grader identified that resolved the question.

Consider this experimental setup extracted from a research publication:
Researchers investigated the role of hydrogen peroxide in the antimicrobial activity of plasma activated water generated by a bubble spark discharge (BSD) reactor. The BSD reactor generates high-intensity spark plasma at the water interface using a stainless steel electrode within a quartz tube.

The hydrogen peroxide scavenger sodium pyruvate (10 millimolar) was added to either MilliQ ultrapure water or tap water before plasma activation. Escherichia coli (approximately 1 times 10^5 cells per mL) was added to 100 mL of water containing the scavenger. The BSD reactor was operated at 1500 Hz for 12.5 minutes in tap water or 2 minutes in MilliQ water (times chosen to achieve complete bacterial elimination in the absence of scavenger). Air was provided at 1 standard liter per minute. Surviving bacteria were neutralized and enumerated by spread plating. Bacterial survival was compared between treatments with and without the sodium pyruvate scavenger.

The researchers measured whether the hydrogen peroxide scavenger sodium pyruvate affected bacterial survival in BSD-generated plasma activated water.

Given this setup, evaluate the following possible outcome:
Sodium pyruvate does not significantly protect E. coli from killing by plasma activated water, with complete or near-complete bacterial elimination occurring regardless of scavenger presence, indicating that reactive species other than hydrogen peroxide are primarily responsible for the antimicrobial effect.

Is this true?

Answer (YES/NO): YES